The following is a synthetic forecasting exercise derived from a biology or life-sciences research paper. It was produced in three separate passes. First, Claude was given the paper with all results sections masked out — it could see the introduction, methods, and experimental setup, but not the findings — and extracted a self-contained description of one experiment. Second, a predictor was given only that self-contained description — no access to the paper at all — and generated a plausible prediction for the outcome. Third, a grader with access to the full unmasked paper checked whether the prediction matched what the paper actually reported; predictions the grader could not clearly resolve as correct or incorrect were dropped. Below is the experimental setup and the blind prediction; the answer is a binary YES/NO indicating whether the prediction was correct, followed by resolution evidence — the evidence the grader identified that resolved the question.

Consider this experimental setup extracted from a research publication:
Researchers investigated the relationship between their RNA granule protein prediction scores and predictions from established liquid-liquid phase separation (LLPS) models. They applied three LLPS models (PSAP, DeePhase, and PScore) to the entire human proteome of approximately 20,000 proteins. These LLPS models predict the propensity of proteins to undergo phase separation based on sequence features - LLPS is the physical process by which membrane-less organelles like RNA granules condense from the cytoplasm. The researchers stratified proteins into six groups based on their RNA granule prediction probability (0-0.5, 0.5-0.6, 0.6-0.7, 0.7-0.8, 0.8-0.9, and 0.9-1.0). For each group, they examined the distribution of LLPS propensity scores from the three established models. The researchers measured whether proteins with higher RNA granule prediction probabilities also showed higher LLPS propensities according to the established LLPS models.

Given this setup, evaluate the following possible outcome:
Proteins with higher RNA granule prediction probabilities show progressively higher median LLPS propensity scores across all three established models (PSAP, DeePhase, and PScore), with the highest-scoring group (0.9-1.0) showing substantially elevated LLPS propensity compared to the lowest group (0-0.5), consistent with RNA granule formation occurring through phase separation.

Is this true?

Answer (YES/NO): YES